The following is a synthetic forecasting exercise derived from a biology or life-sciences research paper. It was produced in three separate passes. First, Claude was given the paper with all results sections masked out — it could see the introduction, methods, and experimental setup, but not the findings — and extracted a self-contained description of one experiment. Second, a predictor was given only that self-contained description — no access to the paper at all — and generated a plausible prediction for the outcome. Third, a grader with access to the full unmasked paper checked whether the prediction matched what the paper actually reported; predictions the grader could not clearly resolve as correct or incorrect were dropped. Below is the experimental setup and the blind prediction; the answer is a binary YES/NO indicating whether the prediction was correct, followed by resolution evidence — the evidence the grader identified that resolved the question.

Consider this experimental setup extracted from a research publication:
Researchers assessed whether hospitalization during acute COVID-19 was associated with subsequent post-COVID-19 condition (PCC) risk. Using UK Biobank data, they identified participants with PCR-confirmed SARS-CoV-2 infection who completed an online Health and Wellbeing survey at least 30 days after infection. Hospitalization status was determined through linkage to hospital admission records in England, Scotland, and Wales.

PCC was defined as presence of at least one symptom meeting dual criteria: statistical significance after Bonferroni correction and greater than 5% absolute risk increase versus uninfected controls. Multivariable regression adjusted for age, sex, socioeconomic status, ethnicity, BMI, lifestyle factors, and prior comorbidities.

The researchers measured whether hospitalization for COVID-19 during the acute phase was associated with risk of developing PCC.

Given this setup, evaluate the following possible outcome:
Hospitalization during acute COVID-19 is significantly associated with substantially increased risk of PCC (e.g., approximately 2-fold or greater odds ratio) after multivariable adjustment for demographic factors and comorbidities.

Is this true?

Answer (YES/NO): YES